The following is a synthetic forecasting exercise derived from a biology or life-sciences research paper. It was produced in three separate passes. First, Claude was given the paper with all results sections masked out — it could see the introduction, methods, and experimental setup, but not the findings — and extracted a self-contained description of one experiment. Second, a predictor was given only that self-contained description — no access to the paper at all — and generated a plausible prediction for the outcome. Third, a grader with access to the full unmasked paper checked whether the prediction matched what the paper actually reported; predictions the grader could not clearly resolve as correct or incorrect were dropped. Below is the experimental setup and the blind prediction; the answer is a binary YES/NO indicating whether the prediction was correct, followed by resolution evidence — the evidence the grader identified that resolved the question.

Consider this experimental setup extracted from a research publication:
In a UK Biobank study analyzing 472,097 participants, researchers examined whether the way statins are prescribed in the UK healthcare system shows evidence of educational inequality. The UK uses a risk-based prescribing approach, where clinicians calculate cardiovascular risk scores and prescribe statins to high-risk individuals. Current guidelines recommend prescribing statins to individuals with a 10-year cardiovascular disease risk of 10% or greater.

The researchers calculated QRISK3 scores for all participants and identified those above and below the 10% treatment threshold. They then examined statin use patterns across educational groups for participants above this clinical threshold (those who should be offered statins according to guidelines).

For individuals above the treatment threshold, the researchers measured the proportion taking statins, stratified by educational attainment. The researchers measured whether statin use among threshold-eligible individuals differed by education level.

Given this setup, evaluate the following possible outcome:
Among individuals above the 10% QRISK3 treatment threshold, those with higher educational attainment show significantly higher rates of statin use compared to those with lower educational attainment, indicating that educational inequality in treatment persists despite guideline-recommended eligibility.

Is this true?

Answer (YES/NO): YES